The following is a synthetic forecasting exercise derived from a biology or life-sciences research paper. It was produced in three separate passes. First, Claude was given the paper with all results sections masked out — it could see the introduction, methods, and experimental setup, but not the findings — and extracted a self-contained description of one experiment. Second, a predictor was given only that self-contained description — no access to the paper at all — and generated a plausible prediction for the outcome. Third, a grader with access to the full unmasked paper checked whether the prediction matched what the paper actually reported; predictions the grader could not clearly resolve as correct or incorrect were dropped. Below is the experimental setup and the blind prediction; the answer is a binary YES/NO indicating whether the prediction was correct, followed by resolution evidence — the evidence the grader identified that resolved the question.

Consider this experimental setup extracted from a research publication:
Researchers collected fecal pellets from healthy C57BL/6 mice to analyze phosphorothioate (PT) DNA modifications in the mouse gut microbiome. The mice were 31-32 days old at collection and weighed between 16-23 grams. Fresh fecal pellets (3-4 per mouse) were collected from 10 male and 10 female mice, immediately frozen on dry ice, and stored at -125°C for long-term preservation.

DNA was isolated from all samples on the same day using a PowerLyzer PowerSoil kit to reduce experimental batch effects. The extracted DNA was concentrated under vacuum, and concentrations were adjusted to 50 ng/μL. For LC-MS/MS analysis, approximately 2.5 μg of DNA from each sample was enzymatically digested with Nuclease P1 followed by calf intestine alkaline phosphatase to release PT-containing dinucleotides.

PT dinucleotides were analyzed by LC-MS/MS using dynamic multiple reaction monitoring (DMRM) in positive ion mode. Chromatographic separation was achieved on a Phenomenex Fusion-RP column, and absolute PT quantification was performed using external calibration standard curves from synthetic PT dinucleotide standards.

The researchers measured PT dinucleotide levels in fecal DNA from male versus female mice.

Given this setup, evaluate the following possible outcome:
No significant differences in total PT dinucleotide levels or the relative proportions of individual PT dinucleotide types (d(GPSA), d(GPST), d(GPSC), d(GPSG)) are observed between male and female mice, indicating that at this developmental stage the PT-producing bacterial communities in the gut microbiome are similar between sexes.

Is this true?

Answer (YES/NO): NO